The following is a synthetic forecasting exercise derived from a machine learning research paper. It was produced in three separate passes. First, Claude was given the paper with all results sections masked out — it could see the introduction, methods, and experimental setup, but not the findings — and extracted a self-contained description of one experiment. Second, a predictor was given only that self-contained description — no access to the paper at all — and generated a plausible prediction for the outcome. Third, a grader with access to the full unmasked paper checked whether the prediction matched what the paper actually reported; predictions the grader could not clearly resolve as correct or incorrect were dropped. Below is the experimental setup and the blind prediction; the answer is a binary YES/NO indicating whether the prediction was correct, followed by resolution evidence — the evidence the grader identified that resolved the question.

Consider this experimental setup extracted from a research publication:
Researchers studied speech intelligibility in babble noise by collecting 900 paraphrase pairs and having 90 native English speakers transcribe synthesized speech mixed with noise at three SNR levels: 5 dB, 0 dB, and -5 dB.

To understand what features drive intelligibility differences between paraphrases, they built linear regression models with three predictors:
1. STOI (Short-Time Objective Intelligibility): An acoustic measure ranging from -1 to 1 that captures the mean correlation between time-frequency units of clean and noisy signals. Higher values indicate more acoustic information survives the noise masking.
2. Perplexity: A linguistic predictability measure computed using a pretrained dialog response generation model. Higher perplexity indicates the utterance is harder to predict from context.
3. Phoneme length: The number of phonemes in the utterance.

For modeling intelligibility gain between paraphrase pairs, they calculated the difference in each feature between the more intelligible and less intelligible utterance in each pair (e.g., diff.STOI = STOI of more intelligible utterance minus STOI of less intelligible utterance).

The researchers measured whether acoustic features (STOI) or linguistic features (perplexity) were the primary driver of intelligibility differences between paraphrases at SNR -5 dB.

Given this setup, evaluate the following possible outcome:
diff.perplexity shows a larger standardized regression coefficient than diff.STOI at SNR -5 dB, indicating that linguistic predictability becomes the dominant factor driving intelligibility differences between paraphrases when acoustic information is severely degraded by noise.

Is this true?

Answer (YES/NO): NO